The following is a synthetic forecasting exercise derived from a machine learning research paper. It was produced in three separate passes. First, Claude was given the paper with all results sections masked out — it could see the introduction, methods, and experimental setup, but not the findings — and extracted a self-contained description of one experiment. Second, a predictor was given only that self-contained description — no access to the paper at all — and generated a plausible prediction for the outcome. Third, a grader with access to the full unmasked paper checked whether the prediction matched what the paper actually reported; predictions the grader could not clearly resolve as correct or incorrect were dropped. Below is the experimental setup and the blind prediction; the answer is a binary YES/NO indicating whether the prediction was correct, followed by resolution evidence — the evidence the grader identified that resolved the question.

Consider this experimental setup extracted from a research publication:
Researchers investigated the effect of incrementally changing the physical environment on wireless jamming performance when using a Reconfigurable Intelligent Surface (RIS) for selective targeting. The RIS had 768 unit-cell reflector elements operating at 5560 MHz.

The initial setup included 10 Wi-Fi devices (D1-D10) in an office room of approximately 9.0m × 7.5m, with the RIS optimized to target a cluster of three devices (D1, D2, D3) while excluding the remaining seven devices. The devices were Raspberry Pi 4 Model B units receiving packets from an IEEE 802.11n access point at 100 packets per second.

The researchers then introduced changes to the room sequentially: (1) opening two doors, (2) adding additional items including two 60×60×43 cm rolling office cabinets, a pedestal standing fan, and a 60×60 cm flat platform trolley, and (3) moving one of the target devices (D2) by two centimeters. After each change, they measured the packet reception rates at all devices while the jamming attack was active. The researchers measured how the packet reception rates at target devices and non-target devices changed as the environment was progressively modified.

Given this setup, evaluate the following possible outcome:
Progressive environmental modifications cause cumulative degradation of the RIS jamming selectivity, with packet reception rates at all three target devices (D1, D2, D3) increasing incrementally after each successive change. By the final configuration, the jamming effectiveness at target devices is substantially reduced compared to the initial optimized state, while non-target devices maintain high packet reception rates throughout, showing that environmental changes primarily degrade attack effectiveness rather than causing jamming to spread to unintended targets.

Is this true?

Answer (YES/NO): NO